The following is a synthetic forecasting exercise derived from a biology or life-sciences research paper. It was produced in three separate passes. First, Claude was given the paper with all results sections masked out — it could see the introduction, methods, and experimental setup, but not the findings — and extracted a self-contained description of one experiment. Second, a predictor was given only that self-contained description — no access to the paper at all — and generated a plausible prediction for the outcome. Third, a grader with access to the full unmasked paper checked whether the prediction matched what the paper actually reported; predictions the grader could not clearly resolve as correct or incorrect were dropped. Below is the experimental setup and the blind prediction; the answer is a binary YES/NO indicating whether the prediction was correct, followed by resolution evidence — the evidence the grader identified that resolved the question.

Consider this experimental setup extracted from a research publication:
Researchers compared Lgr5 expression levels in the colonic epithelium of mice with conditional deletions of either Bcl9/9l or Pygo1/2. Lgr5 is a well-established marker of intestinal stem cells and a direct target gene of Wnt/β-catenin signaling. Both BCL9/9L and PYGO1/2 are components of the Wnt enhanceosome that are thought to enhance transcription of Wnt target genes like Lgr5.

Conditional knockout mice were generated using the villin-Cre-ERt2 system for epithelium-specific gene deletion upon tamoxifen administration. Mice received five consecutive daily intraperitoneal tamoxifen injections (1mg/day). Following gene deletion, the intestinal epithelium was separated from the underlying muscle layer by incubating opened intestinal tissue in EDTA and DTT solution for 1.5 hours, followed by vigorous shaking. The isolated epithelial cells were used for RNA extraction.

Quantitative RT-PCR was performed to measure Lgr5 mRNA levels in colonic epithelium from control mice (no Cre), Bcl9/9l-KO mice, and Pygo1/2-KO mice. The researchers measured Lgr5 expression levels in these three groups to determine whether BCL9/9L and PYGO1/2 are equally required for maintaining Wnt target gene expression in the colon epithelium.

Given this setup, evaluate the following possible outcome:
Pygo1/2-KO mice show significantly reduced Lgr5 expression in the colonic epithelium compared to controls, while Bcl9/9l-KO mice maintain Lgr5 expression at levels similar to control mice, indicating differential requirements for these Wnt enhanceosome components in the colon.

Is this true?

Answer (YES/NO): NO